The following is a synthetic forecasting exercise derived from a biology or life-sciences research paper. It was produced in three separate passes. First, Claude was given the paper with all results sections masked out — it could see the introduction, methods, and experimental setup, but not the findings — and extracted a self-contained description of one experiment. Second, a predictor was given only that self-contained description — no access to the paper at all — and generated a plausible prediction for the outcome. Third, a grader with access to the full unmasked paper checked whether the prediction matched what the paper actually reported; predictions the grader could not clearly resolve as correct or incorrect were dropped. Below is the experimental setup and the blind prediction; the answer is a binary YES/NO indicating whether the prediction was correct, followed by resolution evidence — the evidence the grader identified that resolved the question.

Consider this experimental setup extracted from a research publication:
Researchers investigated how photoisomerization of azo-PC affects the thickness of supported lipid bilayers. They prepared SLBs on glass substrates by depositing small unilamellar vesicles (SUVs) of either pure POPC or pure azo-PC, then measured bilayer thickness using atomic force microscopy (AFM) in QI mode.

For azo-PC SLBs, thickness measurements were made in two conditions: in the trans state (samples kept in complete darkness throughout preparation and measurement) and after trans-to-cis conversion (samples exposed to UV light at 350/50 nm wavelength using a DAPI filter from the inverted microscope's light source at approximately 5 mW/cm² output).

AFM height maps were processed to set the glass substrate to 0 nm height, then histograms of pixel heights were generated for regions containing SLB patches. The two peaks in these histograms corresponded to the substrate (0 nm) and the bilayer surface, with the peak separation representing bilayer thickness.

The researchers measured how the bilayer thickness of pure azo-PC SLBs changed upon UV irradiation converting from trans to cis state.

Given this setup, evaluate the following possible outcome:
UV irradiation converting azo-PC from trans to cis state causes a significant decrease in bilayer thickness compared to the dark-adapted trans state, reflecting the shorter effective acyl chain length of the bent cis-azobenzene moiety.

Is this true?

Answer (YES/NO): YES